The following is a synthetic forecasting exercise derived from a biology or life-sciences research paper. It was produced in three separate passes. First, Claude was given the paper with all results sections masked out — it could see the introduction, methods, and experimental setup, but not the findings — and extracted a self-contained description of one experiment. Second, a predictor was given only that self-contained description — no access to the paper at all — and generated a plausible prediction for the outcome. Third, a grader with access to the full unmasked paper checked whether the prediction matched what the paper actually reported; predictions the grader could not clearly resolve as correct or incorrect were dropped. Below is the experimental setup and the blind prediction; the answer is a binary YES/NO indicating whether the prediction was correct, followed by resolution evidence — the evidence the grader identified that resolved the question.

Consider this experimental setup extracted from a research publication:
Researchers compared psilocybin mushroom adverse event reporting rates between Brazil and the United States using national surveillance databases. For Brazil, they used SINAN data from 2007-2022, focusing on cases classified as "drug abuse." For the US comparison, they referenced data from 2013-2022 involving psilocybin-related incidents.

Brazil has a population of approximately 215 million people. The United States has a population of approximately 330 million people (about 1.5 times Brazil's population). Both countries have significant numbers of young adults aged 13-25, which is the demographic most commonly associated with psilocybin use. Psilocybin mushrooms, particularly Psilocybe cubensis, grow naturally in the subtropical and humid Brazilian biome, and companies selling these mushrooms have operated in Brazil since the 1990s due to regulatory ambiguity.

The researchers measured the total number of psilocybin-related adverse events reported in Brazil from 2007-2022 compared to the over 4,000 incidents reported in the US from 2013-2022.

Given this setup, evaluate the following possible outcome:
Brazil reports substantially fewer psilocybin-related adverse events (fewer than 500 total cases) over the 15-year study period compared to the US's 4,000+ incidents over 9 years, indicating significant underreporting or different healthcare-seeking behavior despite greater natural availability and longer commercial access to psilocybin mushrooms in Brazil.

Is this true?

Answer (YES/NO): YES